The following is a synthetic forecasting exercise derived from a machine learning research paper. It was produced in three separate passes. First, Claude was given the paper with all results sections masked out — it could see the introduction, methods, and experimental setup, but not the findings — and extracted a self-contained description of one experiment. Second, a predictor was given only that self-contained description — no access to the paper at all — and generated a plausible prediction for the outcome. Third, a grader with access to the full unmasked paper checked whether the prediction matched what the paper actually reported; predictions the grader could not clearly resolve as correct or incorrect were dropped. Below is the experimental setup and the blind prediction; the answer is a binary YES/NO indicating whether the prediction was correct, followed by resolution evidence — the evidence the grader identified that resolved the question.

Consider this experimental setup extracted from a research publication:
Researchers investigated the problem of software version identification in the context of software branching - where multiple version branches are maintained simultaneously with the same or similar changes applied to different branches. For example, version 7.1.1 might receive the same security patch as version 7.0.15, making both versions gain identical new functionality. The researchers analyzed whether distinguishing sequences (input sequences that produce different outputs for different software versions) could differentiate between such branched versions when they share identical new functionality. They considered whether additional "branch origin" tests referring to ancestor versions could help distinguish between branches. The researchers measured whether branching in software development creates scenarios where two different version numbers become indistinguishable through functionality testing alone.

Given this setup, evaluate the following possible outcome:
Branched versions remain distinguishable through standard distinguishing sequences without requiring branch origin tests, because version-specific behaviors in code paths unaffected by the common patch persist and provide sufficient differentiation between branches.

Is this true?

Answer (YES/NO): NO